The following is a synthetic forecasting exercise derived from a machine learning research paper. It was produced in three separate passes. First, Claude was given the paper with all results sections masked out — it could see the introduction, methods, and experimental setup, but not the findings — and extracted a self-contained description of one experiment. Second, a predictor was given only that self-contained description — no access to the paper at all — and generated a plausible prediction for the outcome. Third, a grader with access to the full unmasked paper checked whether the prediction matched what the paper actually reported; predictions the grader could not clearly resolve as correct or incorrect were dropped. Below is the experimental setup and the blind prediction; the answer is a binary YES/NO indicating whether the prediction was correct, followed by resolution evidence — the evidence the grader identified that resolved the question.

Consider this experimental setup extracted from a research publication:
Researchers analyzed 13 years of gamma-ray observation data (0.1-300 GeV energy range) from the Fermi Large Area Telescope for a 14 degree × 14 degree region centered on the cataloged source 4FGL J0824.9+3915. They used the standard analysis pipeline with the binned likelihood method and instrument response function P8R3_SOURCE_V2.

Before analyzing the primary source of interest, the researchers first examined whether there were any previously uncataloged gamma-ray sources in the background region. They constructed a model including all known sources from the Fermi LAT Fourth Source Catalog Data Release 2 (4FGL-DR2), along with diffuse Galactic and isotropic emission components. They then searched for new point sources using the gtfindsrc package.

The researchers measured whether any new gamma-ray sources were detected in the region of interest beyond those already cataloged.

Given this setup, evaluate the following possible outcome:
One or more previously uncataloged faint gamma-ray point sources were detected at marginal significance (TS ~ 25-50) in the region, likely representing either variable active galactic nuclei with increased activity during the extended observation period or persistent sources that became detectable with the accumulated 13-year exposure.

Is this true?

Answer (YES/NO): YES